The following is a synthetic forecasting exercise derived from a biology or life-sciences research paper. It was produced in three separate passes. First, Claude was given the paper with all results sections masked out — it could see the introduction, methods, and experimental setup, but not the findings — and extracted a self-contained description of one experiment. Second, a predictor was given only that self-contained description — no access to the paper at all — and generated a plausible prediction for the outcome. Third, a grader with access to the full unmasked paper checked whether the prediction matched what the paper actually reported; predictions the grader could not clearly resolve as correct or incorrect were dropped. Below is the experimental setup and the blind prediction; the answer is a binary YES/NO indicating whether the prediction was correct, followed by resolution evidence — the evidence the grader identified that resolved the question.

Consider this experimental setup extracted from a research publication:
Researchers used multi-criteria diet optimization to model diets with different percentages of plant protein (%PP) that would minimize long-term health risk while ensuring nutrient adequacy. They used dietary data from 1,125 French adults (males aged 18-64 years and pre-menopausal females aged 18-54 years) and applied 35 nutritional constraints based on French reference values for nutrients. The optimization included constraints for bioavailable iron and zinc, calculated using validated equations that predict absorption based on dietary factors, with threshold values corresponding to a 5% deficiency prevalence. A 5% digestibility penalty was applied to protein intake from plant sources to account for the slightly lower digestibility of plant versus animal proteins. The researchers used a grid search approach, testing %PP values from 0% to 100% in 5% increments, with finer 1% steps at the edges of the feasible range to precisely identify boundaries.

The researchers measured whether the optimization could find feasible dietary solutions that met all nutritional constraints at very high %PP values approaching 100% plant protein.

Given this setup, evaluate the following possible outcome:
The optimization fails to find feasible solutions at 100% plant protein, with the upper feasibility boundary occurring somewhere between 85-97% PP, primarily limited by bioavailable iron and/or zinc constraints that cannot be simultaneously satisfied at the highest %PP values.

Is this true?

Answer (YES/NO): NO